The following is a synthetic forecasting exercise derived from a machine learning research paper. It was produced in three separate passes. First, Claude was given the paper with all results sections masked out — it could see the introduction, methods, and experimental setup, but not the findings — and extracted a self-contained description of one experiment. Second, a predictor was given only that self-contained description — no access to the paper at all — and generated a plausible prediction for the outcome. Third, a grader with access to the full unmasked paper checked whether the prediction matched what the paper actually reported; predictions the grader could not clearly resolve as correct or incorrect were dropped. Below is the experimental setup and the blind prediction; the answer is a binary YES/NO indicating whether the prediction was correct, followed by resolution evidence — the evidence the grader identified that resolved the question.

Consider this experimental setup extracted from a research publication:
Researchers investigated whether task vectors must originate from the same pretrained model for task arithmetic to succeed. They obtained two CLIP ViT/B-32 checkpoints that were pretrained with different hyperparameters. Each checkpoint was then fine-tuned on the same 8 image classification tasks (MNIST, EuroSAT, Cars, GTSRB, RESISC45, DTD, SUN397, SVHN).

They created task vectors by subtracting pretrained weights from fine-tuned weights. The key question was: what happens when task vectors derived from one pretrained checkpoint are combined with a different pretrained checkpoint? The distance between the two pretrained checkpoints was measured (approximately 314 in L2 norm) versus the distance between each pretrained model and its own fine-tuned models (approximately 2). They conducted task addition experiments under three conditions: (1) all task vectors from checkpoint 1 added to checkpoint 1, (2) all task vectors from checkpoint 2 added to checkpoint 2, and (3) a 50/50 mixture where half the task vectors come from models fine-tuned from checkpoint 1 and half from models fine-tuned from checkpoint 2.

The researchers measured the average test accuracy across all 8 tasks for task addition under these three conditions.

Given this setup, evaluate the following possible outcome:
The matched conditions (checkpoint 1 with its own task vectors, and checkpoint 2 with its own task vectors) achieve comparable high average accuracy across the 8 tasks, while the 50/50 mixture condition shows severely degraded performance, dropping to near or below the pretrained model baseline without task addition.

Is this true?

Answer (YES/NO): NO